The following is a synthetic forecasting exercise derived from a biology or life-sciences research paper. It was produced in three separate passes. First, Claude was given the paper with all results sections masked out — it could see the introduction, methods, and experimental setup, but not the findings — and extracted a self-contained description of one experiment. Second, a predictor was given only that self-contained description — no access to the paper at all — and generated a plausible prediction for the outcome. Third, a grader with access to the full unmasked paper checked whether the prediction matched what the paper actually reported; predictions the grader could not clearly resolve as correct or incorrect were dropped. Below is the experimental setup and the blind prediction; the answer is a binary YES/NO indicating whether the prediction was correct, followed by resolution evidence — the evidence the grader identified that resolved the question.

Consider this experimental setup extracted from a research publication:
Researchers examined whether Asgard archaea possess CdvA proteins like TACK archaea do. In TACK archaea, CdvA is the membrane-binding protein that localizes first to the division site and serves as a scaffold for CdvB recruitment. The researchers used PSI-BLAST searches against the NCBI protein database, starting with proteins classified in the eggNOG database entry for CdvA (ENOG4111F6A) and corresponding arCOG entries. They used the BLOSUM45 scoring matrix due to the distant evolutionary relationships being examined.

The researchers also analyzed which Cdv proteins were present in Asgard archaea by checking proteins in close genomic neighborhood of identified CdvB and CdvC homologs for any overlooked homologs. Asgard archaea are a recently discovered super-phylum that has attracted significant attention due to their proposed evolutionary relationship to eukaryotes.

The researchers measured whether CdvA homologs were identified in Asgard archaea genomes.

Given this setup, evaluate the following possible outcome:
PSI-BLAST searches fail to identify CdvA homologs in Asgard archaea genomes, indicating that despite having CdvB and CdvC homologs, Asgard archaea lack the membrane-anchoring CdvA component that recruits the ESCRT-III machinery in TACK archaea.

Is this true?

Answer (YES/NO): YES